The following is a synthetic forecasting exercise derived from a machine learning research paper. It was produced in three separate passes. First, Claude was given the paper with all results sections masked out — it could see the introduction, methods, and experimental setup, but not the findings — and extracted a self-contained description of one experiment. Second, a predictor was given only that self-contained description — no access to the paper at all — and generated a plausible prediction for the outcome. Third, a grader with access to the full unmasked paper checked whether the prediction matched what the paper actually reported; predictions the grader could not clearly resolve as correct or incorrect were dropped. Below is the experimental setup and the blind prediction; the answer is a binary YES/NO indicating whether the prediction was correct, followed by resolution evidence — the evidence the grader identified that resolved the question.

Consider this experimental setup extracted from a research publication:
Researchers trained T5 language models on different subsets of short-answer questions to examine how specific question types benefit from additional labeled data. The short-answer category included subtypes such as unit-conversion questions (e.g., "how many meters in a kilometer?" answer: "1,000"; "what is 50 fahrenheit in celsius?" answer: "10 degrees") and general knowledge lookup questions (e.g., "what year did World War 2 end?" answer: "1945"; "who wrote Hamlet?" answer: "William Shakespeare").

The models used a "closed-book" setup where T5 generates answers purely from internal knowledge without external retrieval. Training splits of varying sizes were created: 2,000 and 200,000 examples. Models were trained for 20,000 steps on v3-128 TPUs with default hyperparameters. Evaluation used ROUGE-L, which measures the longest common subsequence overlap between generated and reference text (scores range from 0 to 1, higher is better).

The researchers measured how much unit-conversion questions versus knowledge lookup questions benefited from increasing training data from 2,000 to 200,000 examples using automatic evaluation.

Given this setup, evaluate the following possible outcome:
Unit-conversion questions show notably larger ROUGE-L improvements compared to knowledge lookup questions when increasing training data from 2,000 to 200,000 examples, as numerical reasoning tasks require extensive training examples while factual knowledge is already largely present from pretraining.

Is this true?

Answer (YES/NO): YES